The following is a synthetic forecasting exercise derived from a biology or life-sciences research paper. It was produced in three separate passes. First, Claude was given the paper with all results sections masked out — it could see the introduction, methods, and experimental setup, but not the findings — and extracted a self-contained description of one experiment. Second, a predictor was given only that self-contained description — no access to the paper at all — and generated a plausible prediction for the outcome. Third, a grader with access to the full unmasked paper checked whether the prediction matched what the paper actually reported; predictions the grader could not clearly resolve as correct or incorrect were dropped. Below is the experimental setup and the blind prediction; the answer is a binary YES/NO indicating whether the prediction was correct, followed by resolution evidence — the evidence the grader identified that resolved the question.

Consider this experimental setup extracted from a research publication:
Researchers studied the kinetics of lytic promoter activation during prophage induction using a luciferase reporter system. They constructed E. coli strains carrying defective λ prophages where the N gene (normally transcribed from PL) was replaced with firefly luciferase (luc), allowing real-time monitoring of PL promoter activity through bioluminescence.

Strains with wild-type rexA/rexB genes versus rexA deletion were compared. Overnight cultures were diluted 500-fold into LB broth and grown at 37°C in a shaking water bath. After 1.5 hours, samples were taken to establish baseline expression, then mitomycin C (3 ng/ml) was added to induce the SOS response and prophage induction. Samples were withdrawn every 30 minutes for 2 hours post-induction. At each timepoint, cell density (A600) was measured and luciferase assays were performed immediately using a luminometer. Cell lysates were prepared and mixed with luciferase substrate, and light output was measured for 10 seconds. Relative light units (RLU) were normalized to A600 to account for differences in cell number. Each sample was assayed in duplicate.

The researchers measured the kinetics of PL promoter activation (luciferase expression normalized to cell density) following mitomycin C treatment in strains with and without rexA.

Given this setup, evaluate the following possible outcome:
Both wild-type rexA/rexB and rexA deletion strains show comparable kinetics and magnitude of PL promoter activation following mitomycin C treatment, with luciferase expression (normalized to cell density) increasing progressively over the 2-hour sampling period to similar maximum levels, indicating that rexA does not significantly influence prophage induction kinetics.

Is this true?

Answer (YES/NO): NO